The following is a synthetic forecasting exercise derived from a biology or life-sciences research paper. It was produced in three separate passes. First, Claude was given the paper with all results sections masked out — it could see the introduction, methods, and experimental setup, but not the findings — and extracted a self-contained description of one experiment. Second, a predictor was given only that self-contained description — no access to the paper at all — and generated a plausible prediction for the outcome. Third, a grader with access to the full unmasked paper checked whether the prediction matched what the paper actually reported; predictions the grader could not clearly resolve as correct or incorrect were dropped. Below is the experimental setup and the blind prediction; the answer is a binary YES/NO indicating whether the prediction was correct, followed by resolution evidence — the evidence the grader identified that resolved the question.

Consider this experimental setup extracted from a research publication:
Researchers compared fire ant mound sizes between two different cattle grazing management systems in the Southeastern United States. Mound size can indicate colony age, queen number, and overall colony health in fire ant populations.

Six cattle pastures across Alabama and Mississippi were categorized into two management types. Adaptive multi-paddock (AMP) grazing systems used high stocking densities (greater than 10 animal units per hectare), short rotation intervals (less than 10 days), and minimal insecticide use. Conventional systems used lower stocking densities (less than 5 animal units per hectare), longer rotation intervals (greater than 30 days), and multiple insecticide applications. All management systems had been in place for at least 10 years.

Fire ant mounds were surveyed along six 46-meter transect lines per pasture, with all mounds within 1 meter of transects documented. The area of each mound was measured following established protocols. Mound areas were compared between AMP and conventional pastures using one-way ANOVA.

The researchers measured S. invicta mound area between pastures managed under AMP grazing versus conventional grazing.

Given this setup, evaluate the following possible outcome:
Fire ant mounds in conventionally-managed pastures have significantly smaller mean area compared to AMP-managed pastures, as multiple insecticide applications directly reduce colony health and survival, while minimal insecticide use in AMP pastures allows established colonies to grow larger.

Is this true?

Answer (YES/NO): YES